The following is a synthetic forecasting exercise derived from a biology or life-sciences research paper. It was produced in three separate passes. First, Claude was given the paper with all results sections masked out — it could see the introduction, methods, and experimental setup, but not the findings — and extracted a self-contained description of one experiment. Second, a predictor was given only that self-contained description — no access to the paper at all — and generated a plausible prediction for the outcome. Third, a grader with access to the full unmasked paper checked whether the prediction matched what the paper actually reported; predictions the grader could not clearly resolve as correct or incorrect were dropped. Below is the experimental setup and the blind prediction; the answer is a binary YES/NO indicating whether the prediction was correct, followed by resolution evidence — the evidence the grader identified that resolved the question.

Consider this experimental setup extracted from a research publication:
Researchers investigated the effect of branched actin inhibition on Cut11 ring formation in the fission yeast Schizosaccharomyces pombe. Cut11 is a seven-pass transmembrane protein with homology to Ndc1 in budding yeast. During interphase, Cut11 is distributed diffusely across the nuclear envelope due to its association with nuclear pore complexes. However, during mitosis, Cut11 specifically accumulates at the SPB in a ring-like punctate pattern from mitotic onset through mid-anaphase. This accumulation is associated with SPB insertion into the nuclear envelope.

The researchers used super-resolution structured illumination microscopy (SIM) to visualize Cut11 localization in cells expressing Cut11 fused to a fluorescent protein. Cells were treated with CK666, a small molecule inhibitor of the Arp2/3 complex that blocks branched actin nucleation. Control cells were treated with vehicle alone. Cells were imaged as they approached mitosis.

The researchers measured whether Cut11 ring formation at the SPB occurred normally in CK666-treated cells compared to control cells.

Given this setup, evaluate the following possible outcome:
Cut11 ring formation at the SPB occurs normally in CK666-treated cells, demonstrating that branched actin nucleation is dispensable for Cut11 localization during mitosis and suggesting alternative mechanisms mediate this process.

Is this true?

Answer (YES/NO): NO